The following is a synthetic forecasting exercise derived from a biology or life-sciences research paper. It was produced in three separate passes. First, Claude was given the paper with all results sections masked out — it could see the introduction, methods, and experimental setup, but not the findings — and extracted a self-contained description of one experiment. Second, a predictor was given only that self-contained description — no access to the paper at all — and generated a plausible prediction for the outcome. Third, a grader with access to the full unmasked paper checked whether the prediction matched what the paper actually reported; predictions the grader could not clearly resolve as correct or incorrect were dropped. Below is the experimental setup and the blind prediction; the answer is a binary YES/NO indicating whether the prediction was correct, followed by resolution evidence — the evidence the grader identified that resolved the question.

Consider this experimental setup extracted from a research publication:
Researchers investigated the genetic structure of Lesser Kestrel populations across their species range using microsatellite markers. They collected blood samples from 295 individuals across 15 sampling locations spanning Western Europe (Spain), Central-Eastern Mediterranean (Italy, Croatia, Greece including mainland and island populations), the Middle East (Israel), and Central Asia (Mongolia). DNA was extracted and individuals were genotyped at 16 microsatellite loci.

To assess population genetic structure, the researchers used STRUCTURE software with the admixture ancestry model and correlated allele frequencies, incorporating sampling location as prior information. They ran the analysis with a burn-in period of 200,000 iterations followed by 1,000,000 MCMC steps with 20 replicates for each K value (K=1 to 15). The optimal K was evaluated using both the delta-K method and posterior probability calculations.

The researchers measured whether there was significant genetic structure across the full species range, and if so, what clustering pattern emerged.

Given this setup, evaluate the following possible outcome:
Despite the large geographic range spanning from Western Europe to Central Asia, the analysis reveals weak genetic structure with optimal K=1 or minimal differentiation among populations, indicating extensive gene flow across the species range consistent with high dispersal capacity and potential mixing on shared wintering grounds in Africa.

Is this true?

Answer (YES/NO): NO